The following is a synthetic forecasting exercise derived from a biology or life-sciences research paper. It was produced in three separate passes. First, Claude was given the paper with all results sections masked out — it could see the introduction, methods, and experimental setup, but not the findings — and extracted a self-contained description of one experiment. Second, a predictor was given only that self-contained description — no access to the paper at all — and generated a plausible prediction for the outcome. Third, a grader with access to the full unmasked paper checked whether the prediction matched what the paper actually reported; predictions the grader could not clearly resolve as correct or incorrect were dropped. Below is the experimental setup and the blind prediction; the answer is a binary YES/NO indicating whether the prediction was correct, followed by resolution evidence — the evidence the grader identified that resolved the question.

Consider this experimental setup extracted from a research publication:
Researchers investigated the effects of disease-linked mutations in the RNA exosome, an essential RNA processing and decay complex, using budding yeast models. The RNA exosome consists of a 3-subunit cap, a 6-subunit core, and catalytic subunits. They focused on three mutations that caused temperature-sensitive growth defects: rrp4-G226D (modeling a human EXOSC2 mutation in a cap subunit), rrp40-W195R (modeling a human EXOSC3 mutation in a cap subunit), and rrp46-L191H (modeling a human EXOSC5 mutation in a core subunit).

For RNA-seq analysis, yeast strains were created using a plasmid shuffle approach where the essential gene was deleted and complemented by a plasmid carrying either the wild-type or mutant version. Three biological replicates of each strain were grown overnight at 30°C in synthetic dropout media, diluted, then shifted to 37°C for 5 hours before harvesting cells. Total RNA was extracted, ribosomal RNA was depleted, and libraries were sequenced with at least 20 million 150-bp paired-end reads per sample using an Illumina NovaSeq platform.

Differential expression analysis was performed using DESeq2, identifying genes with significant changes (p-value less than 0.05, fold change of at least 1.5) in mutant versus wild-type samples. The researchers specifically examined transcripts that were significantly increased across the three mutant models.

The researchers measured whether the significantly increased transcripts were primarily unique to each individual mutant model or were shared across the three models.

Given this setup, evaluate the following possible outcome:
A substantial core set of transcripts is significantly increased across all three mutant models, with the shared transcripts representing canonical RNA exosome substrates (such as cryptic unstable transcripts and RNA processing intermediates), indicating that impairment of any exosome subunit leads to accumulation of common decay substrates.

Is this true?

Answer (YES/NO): NO